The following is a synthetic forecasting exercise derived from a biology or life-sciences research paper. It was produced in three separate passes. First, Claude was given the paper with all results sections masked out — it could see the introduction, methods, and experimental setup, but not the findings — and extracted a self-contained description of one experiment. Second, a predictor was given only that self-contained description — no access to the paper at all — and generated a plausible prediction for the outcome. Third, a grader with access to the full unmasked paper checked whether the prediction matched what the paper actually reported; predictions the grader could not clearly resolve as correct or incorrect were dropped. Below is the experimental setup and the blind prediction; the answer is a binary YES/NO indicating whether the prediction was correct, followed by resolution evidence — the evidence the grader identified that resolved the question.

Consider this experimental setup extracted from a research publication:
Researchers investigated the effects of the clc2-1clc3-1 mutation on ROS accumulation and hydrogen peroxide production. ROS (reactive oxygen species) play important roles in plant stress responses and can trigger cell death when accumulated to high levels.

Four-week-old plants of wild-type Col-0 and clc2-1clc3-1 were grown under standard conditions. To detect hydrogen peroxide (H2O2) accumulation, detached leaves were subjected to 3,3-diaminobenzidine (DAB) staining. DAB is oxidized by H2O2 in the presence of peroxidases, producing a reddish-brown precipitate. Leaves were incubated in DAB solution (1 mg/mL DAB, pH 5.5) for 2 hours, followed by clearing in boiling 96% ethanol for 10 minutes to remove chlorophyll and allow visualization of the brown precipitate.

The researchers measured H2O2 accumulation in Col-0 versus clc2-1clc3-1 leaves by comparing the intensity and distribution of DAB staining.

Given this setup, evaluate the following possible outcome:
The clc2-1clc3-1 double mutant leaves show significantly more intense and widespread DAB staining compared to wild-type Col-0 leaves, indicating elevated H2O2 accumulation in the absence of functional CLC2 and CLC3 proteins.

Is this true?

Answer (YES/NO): YES